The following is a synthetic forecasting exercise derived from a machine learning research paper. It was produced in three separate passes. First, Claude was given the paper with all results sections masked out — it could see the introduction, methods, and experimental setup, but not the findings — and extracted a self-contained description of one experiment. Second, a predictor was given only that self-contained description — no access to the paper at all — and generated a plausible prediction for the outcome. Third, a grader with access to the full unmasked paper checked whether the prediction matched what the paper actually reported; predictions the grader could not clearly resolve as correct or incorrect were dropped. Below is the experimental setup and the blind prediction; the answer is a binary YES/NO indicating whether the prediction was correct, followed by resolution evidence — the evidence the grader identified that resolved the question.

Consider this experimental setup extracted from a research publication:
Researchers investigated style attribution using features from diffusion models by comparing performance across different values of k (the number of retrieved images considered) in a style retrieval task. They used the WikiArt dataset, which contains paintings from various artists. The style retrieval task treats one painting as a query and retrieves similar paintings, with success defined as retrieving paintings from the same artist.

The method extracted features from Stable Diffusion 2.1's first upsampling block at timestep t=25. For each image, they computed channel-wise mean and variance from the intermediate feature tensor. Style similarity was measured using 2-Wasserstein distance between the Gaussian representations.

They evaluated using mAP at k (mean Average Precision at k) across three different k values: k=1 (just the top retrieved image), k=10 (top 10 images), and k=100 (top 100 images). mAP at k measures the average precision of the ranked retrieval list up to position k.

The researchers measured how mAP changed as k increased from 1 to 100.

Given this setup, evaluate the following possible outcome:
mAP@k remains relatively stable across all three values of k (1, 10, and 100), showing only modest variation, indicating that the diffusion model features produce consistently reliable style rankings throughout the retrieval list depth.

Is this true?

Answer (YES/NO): NO